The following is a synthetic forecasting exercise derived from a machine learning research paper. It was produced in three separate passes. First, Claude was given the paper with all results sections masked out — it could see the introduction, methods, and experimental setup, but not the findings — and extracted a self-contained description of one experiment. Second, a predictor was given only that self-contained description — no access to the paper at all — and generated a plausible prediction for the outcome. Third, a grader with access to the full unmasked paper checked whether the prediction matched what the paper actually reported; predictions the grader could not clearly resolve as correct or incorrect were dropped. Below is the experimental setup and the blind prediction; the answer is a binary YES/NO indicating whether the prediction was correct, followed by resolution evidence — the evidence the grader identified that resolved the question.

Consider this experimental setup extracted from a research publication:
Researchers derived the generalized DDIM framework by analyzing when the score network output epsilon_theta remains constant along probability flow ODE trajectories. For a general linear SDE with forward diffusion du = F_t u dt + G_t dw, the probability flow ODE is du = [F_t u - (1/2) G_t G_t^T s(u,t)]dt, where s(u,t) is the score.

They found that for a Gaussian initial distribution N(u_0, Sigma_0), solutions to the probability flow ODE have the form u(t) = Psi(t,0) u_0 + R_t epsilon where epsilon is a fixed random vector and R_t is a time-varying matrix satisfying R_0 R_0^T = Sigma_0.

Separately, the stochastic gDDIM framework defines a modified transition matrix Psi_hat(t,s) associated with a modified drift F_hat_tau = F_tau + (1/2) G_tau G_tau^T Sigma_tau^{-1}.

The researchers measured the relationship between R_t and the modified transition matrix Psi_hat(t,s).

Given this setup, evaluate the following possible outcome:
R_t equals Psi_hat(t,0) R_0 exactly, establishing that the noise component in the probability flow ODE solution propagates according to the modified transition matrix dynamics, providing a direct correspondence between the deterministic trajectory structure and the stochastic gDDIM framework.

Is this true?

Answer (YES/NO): YES